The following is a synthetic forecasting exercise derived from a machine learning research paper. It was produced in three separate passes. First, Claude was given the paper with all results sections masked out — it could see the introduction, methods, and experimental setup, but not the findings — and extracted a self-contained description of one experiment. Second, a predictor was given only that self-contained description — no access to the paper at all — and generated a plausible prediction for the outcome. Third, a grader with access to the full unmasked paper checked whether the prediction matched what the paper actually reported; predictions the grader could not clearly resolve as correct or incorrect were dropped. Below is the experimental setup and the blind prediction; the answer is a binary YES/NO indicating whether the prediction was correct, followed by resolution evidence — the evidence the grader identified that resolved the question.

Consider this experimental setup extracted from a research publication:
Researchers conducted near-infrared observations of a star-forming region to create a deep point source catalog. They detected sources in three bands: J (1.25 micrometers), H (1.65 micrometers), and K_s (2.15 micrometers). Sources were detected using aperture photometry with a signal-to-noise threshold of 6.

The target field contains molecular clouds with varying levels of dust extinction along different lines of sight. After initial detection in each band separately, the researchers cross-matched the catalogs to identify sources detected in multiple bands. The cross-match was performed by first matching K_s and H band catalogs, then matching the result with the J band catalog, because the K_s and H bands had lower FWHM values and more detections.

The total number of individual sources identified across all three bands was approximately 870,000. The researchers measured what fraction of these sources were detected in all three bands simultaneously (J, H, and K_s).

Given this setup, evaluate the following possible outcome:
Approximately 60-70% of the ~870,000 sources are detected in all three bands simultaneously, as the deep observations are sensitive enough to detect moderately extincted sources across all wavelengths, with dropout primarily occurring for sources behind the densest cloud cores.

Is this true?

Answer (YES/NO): NO